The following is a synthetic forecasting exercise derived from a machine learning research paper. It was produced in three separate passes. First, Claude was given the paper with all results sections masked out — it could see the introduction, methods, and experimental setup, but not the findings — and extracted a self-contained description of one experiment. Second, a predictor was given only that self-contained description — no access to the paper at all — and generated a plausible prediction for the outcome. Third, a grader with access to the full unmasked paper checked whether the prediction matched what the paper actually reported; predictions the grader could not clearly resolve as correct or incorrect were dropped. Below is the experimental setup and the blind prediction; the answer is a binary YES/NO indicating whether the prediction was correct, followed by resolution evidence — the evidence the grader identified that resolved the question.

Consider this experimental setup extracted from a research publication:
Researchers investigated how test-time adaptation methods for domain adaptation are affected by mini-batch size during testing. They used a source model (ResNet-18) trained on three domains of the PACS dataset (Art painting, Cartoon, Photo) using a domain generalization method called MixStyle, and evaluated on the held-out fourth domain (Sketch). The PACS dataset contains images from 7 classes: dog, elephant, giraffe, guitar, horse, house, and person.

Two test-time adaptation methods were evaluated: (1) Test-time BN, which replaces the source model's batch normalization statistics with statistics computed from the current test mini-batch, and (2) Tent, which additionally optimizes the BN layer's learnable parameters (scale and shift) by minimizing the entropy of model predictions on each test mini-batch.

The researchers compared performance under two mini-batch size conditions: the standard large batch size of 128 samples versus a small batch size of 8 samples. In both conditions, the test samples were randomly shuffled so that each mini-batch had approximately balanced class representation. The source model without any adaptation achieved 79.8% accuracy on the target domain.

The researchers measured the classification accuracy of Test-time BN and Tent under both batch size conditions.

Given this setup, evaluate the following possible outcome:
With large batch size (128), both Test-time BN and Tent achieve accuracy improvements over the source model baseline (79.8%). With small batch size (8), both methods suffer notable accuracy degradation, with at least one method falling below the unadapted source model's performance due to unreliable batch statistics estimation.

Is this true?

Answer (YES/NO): YES